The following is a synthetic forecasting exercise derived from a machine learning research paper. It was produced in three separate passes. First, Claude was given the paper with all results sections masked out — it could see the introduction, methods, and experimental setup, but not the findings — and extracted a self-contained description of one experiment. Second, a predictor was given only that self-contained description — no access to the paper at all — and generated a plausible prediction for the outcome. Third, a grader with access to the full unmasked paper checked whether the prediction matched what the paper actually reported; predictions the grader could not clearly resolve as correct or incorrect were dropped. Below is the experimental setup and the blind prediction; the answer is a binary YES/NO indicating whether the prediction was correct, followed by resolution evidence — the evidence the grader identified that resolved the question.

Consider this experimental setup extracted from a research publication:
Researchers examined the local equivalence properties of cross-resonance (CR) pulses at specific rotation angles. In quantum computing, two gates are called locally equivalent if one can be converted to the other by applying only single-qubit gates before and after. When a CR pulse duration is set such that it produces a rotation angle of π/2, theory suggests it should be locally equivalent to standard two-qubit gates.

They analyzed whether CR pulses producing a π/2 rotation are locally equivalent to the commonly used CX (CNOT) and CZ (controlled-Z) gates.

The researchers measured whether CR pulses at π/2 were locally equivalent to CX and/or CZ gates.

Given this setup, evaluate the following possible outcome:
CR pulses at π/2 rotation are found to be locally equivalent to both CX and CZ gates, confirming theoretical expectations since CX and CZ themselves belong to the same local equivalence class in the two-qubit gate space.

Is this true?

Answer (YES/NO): YES